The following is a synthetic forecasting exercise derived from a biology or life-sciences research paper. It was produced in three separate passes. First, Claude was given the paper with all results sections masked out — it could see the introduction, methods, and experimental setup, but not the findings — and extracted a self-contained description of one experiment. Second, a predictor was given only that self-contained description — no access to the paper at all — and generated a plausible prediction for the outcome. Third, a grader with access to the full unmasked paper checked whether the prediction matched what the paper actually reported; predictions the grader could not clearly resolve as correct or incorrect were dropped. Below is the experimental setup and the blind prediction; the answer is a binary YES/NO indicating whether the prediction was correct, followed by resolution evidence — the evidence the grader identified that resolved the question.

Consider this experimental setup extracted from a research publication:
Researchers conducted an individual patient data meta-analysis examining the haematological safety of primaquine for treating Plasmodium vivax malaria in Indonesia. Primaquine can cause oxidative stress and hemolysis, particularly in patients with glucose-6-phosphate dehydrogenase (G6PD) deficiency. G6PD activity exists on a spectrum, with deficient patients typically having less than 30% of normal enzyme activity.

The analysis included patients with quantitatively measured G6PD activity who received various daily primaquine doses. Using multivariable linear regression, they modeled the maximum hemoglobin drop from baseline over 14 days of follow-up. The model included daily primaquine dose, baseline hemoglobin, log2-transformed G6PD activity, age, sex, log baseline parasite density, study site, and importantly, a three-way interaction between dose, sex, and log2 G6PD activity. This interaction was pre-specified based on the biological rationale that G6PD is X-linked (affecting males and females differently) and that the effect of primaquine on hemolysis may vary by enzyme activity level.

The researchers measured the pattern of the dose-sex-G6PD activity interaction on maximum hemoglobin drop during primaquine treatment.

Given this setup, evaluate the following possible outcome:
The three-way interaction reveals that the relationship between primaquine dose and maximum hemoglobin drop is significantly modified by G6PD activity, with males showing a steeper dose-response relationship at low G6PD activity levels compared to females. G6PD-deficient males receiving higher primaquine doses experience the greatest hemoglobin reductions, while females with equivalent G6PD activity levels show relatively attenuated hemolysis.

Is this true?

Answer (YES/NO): NO